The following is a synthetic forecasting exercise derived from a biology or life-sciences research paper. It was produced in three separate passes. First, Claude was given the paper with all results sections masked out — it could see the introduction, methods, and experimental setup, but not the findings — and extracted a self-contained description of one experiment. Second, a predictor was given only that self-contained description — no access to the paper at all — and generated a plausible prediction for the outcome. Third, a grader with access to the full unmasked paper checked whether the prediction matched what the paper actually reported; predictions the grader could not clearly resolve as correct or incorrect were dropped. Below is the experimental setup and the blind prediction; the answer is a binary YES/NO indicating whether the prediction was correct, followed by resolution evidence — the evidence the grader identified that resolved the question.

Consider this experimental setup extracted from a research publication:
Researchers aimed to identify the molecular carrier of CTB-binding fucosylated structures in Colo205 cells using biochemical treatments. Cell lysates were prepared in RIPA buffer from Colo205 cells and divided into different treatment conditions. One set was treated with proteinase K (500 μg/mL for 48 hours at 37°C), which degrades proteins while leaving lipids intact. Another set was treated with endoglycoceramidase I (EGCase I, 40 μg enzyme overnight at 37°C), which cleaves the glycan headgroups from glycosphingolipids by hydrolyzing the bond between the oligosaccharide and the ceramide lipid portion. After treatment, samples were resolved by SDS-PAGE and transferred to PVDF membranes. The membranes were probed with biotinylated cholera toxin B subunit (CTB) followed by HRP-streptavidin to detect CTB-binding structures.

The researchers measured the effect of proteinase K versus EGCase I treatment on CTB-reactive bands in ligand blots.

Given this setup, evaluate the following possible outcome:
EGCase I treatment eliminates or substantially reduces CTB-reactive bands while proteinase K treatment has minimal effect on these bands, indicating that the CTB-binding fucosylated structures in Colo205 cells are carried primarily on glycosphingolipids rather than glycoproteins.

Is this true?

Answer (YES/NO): NO